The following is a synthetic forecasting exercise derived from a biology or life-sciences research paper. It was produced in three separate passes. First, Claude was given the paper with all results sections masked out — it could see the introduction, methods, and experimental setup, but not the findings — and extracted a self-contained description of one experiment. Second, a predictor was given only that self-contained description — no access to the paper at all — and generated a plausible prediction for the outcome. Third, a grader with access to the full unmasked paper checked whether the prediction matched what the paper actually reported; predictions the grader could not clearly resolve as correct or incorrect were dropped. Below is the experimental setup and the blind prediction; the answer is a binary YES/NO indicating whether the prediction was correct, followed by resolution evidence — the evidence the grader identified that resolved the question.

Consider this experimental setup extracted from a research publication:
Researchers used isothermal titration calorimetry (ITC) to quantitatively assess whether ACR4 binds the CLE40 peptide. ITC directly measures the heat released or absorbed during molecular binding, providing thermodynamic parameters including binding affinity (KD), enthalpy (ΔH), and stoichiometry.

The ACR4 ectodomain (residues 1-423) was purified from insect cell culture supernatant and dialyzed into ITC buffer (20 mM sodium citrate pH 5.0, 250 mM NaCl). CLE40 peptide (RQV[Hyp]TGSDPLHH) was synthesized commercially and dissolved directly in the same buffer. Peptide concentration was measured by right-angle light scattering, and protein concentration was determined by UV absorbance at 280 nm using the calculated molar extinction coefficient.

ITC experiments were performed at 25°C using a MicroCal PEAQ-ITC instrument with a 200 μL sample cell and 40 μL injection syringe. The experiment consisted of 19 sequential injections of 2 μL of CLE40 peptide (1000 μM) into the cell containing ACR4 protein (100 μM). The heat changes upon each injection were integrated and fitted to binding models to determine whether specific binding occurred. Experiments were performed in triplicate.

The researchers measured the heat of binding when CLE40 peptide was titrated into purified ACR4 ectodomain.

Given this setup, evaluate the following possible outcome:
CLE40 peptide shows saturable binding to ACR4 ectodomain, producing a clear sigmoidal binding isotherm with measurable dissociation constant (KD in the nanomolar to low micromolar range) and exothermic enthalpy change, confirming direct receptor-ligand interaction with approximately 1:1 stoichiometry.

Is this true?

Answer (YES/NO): NO